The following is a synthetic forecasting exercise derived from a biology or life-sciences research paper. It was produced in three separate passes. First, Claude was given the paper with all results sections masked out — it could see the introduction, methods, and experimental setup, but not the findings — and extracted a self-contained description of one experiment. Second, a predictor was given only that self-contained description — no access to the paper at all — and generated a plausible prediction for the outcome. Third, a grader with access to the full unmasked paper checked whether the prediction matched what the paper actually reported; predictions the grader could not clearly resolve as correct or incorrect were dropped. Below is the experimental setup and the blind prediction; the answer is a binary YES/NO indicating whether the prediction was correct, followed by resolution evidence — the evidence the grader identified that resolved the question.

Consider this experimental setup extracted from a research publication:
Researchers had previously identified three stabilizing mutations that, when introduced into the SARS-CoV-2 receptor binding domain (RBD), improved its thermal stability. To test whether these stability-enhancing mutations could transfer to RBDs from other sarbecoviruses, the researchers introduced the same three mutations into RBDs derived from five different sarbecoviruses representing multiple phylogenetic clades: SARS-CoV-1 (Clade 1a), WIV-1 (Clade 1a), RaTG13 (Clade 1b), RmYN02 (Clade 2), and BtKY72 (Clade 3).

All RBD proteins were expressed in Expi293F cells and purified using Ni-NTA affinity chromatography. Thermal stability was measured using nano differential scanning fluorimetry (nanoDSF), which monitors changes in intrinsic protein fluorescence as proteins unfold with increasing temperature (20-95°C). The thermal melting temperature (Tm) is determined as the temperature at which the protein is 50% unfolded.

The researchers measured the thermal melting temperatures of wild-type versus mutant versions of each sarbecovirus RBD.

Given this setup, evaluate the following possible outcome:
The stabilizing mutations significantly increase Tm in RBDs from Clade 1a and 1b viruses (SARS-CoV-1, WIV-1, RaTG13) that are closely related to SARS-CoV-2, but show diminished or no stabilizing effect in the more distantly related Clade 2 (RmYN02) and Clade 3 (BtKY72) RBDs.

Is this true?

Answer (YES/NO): NO